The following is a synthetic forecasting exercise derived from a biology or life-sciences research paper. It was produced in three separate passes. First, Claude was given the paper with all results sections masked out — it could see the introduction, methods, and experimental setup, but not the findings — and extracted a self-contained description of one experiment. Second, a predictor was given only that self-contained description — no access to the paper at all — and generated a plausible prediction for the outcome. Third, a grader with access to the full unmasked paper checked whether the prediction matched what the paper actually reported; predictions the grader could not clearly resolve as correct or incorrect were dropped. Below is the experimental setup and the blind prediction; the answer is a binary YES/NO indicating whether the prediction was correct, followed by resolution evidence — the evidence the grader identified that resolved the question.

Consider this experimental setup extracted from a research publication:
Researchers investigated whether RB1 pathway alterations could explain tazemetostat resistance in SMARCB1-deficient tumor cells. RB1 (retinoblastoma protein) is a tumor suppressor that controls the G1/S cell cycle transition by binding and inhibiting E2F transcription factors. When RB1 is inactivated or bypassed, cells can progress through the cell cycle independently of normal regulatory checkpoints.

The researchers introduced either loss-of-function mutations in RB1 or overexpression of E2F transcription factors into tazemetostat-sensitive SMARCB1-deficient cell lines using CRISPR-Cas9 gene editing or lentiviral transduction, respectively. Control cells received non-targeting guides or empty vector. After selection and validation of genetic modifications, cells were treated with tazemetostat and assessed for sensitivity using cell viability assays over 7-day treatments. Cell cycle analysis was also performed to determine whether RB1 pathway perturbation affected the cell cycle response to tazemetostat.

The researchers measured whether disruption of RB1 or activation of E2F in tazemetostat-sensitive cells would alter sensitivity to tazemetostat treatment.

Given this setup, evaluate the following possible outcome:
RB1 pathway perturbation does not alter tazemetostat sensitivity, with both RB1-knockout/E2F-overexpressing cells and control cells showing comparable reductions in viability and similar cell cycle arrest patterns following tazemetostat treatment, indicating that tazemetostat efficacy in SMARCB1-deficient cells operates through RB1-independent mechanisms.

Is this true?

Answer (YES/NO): NO